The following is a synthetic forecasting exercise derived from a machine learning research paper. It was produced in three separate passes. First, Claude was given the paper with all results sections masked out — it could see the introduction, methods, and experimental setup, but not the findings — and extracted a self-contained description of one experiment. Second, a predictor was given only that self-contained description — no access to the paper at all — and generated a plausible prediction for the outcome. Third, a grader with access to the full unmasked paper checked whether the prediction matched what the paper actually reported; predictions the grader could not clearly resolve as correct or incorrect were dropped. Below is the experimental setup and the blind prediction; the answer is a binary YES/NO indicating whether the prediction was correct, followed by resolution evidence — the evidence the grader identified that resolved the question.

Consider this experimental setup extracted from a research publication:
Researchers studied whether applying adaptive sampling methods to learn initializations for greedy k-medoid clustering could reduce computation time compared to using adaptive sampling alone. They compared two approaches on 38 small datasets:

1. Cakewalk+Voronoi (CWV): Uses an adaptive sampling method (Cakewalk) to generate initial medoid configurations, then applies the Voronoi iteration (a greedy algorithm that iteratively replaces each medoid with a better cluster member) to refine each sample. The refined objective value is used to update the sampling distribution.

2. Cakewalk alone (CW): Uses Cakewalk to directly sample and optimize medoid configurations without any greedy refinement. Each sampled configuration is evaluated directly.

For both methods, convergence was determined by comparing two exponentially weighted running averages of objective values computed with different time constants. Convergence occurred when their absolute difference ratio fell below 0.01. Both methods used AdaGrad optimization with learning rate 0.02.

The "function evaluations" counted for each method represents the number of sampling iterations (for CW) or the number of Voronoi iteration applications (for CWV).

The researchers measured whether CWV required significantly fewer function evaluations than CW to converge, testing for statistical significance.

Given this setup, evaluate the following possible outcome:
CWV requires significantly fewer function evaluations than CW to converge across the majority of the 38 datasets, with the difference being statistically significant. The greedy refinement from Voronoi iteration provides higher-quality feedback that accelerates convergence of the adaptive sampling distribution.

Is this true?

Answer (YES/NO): YES